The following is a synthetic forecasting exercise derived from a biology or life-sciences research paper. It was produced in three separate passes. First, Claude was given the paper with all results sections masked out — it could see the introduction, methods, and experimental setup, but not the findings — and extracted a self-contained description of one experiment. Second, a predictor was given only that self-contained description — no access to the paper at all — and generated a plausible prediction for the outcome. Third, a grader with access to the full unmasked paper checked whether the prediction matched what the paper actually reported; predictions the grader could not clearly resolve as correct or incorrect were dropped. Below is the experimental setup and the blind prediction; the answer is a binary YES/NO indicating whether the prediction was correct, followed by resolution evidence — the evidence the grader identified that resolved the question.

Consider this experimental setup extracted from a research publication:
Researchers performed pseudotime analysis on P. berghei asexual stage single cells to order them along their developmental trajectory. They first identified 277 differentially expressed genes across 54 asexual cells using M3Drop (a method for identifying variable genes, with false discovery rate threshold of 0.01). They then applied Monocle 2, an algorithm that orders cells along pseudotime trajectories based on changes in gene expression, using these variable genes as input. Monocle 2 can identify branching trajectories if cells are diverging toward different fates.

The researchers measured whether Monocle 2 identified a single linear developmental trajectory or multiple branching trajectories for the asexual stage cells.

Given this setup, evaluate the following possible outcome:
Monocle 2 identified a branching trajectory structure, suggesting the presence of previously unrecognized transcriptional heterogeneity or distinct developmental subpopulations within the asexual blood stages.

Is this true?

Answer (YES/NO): NO